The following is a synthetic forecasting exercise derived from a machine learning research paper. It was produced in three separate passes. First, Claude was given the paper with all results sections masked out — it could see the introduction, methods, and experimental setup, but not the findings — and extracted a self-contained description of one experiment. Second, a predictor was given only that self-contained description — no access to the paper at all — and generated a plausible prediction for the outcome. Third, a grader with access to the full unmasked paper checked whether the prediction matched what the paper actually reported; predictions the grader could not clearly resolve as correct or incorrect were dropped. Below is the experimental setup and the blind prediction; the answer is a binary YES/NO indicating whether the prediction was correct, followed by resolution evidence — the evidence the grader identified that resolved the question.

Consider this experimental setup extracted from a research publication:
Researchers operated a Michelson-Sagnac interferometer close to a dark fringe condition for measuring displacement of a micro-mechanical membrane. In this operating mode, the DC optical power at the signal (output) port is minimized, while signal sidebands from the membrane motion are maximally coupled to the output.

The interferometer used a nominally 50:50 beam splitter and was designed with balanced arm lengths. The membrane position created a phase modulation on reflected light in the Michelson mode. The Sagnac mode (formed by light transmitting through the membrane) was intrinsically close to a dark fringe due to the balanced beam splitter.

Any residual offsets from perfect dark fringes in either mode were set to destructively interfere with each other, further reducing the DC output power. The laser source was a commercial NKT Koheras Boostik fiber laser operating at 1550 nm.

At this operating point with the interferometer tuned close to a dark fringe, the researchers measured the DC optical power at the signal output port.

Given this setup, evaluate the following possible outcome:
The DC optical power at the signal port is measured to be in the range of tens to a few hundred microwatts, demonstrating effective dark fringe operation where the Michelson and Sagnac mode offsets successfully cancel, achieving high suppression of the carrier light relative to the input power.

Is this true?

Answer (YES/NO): NO